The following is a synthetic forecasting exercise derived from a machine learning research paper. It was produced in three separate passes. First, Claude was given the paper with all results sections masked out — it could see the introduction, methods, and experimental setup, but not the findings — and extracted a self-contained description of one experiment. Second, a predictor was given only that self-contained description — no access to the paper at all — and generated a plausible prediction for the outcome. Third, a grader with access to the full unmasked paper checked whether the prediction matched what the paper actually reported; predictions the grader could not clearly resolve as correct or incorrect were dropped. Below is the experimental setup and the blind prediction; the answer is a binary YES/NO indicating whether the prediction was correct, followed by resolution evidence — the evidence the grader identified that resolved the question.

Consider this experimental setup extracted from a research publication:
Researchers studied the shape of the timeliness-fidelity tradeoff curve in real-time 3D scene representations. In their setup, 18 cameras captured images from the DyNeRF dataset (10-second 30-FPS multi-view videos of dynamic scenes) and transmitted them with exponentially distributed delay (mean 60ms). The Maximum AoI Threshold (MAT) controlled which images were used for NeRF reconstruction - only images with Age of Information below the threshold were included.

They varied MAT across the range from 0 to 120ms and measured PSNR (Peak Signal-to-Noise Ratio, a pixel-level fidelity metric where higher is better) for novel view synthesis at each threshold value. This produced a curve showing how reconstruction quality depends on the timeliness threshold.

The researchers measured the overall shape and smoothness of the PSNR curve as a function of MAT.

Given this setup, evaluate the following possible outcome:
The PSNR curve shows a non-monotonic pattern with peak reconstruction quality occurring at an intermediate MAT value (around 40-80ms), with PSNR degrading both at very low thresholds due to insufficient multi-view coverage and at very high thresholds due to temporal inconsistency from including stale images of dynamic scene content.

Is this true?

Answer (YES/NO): YES